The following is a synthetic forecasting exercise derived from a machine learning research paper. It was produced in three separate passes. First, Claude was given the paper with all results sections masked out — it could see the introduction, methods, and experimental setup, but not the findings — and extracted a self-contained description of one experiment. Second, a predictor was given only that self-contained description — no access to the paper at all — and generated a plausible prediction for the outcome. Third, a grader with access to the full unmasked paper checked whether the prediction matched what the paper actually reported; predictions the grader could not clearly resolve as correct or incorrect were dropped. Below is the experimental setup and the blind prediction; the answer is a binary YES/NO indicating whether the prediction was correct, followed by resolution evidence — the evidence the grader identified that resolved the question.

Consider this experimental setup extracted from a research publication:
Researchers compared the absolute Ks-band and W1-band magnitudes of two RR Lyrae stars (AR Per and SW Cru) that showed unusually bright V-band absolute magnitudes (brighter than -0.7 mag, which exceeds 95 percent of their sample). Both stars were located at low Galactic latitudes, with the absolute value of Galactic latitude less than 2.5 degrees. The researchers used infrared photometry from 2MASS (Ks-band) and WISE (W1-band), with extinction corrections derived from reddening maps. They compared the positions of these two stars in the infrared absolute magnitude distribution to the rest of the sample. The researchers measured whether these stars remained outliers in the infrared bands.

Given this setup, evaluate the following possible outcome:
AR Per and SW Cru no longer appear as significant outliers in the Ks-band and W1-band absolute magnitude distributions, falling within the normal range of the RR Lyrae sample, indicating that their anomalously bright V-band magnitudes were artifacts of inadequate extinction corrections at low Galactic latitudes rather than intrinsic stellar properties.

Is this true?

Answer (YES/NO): YES